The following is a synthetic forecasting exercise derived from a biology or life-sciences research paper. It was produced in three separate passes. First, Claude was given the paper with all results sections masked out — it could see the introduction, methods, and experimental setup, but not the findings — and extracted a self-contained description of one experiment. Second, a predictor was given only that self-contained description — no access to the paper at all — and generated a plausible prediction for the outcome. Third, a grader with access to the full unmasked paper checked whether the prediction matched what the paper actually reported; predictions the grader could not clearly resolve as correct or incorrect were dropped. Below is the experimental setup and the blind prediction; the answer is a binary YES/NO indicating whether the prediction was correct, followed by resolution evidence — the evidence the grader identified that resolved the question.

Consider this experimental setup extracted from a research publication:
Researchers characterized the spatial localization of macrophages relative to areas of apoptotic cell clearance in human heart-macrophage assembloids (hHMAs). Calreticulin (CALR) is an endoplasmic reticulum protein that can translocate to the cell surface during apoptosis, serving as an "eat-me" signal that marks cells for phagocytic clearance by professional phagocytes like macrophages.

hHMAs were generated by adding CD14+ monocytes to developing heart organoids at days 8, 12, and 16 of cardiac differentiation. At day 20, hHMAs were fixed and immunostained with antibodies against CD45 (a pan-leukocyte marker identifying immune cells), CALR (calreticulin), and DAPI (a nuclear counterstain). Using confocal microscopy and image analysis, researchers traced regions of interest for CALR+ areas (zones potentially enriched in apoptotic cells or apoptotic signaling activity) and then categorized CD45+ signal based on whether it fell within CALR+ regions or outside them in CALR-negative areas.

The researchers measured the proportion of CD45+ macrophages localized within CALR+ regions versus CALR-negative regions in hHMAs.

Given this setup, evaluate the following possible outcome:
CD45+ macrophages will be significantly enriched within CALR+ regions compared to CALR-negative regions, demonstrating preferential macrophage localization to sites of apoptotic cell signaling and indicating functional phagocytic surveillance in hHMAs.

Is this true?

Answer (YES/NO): YES